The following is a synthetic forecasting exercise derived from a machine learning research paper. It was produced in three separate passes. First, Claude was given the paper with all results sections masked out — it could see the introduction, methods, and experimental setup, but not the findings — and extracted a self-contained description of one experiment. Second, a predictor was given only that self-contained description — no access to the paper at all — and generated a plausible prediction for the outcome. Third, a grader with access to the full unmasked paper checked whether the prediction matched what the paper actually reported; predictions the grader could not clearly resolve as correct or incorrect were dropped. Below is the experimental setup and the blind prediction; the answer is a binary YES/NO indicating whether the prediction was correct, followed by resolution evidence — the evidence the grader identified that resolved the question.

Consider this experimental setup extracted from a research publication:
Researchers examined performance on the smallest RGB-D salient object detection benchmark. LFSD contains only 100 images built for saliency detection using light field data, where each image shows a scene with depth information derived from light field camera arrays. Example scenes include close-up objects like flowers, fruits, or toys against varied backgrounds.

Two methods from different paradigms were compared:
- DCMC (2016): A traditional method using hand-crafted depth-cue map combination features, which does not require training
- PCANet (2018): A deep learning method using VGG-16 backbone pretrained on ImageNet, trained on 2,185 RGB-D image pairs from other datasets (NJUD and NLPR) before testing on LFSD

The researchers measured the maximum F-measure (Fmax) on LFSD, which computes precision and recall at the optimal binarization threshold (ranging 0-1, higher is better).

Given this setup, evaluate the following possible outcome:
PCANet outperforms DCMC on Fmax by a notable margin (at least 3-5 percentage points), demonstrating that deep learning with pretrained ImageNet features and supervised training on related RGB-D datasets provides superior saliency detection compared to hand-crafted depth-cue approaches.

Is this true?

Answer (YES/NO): NO